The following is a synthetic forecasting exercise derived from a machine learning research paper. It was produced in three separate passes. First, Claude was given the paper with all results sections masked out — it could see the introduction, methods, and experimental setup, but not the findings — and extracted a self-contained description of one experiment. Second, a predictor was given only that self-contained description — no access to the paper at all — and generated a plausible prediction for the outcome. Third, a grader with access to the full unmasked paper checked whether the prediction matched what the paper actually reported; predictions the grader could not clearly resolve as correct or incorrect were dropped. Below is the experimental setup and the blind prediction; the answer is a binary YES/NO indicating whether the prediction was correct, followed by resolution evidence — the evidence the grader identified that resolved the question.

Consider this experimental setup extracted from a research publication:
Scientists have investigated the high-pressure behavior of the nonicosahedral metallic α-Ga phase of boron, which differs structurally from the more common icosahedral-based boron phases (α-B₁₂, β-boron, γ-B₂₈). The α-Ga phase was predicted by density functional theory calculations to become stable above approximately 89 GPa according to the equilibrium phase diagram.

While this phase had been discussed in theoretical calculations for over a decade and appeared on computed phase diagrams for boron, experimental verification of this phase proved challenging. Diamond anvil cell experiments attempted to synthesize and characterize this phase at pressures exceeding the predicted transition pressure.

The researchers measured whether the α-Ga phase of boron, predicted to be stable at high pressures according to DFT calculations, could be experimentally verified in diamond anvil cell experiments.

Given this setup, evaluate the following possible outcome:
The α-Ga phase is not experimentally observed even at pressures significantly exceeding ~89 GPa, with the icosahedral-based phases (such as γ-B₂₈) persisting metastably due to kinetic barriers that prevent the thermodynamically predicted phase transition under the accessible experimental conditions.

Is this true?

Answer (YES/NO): NO